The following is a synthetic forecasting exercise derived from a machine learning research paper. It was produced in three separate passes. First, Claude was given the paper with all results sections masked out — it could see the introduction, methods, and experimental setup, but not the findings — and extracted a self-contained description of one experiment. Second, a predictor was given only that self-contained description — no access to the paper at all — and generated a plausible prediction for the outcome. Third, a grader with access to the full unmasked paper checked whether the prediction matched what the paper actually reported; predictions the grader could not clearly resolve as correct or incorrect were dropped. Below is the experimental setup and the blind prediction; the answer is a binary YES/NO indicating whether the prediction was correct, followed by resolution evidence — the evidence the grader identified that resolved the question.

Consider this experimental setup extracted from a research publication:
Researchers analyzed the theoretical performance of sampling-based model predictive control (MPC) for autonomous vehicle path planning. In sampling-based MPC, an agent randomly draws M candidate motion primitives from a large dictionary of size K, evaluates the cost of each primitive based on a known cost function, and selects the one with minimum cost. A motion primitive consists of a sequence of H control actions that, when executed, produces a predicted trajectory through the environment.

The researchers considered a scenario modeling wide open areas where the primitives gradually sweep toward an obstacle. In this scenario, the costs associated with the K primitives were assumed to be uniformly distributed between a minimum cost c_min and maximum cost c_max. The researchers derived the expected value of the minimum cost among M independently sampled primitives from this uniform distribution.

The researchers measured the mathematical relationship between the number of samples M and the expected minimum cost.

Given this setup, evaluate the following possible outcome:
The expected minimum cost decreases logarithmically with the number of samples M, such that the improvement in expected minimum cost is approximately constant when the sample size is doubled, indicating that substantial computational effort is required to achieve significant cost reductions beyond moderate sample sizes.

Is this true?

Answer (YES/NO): NO